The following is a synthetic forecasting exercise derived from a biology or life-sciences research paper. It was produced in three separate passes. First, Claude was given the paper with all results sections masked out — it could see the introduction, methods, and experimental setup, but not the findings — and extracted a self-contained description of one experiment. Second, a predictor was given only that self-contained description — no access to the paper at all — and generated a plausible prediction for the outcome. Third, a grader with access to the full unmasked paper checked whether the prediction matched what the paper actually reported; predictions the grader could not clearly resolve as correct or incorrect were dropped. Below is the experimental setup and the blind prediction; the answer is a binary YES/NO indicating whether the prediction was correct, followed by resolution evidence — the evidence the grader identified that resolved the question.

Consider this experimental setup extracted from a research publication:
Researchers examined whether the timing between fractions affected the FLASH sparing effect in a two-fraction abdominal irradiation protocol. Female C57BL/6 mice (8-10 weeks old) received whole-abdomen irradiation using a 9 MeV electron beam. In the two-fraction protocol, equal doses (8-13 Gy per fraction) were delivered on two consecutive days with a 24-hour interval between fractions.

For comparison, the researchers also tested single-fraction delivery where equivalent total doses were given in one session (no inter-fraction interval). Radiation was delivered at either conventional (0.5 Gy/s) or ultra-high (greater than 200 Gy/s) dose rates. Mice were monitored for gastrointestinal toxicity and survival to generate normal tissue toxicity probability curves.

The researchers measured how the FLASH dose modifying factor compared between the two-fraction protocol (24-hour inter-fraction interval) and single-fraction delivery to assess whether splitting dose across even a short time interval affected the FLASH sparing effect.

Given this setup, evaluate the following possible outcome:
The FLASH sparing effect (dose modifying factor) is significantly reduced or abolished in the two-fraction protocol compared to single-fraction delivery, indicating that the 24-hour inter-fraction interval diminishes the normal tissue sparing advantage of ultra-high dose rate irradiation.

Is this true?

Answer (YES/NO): YES